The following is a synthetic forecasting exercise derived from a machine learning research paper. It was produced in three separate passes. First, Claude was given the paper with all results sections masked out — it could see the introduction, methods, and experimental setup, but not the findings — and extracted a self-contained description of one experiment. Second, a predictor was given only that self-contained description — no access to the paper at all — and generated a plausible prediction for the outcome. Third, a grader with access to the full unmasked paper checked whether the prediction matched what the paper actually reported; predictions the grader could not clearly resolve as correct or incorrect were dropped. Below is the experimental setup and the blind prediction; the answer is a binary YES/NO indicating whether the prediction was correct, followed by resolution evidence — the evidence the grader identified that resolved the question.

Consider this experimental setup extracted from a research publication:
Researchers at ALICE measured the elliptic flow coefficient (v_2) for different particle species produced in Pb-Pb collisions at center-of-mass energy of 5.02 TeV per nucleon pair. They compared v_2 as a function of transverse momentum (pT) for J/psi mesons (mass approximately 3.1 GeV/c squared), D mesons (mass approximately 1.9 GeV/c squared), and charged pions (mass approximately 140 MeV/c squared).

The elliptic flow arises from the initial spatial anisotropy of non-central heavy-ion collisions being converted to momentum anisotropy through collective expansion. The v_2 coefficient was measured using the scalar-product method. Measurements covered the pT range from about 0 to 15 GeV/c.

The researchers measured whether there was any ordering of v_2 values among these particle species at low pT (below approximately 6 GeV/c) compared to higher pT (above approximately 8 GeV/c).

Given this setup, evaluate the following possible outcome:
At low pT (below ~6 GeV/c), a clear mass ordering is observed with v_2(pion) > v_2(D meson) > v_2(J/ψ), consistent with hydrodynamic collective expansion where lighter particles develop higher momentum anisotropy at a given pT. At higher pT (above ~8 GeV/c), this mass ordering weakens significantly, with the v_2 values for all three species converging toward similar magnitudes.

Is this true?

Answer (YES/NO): YES